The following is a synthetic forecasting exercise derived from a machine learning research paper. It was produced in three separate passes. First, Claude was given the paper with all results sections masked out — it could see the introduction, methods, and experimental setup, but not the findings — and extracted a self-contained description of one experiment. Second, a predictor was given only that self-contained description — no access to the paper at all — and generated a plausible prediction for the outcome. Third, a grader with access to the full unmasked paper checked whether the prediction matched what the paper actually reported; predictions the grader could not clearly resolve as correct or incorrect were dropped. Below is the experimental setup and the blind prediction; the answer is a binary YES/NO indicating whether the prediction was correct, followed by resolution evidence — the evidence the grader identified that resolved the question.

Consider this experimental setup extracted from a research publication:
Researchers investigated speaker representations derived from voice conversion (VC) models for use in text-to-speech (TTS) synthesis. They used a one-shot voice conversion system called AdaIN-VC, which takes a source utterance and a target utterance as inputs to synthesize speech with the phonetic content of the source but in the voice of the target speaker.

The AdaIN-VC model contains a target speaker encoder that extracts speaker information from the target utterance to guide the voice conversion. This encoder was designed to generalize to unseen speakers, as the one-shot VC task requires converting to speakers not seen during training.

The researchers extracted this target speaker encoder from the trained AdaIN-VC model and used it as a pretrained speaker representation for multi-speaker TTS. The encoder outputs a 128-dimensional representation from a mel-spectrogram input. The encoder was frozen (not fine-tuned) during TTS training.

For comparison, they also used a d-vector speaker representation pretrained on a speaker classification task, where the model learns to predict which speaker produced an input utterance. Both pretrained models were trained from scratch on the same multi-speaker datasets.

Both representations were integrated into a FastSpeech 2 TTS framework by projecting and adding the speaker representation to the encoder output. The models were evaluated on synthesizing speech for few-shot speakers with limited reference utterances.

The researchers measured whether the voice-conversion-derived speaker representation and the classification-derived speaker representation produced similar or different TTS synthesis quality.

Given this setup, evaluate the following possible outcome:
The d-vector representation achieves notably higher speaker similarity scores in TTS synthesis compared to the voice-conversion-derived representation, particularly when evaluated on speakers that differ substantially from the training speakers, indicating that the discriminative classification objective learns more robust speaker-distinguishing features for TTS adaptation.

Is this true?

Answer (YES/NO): NO